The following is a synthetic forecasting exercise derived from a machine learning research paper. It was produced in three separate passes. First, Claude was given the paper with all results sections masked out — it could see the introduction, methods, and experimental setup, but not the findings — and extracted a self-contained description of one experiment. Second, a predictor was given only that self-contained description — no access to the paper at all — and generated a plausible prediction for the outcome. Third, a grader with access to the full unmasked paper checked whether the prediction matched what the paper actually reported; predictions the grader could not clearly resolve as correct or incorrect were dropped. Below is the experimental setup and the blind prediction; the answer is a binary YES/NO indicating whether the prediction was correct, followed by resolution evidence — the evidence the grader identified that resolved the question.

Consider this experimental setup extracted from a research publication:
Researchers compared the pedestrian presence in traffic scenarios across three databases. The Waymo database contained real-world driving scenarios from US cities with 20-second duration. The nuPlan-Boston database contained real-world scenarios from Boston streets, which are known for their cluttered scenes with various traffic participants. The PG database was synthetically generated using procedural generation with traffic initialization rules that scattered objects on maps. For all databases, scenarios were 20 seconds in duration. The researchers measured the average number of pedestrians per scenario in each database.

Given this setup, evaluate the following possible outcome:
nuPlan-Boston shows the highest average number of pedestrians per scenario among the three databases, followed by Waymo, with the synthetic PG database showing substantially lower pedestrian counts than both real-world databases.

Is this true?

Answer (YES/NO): YES